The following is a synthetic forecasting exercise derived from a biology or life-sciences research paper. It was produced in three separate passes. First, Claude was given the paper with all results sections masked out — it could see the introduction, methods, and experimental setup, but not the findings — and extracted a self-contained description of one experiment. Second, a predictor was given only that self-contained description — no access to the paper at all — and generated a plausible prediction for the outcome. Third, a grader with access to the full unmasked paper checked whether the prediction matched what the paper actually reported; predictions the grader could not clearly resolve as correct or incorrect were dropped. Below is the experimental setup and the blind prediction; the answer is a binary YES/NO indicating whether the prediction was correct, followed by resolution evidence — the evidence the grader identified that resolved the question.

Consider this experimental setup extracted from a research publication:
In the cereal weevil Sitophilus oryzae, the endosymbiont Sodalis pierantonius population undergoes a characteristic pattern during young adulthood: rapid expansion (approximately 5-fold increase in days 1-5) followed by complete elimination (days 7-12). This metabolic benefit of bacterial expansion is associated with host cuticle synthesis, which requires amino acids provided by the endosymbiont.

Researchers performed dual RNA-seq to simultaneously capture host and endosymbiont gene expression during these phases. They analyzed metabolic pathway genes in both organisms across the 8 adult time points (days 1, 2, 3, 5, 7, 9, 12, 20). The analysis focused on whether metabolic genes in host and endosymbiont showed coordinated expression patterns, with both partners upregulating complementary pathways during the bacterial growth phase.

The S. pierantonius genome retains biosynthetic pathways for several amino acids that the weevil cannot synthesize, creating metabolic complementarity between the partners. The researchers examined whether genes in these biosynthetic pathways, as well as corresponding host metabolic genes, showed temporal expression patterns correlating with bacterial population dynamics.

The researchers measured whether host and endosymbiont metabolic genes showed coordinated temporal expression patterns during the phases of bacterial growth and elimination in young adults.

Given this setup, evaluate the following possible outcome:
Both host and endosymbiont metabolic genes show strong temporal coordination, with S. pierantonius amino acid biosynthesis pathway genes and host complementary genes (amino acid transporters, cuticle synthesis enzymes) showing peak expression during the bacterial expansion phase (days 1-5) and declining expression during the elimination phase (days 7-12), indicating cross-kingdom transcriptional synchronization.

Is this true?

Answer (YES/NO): YES